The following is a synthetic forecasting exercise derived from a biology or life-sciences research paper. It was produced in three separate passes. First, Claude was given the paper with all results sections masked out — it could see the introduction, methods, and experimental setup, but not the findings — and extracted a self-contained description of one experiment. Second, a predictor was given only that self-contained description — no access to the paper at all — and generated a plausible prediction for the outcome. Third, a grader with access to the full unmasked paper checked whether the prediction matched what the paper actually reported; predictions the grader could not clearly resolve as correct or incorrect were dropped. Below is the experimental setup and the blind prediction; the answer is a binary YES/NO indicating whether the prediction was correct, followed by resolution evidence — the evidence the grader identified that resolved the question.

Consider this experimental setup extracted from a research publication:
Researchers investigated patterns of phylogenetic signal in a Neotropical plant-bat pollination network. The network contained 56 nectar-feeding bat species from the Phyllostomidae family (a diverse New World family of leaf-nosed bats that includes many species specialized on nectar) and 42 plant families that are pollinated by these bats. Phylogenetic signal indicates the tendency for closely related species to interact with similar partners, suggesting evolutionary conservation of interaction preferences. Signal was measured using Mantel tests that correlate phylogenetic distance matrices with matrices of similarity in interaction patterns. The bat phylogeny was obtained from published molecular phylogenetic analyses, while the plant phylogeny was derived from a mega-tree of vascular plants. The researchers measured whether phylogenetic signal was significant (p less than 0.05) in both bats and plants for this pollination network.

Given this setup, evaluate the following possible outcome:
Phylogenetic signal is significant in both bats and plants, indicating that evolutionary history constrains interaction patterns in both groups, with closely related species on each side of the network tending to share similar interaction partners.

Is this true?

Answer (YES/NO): YES